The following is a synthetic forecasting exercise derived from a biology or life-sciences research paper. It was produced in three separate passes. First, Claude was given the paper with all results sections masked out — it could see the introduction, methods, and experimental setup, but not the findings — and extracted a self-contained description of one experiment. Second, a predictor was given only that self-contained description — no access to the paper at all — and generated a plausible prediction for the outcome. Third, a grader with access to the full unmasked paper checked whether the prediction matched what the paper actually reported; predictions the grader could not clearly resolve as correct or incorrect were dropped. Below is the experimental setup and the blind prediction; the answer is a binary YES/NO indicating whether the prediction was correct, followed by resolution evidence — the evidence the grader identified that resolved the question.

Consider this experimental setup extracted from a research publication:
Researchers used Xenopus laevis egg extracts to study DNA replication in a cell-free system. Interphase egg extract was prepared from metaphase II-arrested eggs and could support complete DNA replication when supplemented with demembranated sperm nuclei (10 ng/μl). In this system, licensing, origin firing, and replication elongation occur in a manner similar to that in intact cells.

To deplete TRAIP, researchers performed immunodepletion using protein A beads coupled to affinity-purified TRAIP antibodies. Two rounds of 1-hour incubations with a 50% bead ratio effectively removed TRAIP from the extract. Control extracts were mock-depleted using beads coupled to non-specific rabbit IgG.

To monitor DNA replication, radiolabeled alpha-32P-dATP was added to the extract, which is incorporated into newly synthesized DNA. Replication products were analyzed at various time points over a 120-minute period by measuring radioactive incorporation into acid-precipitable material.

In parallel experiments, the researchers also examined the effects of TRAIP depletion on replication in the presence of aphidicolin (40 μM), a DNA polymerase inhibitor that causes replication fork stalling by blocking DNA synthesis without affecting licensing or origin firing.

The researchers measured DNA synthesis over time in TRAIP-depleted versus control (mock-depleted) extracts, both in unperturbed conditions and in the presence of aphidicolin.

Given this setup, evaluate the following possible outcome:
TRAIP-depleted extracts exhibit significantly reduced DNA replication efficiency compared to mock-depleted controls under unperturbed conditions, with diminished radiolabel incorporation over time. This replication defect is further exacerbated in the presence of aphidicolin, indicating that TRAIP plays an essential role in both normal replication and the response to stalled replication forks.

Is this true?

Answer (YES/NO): NO